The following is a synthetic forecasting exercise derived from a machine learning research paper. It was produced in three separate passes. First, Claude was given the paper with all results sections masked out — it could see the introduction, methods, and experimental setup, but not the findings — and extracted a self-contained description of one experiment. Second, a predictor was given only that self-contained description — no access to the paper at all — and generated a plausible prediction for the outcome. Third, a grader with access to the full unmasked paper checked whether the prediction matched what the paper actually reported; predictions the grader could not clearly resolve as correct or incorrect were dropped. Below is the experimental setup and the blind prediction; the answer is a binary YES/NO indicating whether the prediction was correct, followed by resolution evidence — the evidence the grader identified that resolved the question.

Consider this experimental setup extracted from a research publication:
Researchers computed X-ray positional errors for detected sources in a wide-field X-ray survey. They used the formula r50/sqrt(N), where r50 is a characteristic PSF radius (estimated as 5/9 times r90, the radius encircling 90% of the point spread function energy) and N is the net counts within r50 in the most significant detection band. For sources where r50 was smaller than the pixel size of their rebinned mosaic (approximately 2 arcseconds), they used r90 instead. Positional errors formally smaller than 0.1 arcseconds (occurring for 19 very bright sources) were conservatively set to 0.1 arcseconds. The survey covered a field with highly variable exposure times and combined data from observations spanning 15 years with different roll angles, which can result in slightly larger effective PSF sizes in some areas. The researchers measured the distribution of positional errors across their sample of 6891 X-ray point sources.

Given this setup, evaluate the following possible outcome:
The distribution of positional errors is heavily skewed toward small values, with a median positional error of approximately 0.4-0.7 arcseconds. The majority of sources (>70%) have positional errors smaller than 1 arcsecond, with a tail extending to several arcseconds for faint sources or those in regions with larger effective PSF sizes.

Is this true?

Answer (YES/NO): NO